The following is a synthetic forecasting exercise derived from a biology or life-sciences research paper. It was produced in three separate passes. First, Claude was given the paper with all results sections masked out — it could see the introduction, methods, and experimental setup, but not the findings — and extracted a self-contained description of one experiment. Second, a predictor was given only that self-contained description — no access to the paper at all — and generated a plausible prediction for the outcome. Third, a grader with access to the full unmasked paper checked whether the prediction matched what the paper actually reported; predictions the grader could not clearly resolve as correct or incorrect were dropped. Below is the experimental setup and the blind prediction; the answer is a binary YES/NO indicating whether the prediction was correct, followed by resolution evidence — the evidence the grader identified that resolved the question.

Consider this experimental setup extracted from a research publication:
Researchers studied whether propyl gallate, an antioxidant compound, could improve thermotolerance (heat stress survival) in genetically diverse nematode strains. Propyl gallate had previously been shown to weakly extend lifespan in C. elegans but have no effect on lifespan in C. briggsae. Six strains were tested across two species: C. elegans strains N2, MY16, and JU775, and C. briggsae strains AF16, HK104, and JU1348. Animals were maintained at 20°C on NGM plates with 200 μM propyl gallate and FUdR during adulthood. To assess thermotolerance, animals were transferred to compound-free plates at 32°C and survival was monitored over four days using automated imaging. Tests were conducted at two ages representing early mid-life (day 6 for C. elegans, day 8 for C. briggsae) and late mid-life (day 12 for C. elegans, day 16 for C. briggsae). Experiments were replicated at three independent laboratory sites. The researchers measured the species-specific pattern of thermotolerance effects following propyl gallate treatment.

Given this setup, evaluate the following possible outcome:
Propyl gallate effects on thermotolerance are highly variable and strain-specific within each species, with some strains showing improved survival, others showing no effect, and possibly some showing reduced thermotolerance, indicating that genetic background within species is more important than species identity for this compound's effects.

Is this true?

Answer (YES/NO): NO